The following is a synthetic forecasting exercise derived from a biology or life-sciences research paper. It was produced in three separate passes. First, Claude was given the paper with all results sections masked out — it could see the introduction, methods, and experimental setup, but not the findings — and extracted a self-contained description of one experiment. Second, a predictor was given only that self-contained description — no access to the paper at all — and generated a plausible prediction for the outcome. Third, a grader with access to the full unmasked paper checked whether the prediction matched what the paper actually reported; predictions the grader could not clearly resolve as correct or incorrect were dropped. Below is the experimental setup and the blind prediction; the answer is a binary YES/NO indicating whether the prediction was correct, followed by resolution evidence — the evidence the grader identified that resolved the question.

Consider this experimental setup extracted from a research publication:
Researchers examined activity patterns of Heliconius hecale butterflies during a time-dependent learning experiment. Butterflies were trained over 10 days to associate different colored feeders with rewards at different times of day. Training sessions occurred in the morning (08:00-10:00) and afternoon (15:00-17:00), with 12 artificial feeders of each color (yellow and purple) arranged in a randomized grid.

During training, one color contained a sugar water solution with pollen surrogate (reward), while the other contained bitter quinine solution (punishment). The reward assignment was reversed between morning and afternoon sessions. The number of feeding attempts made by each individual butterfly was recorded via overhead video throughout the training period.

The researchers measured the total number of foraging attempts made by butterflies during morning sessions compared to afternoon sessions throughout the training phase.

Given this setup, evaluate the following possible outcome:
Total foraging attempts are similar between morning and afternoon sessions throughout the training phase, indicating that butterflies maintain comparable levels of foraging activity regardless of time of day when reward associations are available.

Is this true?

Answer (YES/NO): NO